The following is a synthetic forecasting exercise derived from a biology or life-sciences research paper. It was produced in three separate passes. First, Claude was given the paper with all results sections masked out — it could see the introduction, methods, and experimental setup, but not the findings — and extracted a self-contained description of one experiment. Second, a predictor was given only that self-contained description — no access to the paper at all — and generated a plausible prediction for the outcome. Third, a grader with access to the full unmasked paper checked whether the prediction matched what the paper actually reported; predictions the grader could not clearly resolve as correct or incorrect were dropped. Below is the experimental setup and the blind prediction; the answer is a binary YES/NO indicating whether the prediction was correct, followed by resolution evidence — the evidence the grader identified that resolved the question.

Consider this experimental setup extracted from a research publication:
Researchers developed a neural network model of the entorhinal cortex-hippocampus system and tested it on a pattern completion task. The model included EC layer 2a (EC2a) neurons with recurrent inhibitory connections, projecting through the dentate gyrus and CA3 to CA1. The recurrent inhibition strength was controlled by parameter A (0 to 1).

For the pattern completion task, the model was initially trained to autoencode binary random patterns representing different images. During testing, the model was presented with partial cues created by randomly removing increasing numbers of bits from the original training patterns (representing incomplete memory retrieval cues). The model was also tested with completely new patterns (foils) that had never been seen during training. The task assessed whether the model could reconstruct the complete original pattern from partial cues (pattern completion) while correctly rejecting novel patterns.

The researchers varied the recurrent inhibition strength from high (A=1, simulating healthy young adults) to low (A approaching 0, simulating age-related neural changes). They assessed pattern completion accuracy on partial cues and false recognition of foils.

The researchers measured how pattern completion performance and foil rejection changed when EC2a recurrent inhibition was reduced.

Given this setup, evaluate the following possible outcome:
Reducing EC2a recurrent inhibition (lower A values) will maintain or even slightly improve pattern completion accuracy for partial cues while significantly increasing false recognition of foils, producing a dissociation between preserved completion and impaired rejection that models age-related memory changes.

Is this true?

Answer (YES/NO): NO